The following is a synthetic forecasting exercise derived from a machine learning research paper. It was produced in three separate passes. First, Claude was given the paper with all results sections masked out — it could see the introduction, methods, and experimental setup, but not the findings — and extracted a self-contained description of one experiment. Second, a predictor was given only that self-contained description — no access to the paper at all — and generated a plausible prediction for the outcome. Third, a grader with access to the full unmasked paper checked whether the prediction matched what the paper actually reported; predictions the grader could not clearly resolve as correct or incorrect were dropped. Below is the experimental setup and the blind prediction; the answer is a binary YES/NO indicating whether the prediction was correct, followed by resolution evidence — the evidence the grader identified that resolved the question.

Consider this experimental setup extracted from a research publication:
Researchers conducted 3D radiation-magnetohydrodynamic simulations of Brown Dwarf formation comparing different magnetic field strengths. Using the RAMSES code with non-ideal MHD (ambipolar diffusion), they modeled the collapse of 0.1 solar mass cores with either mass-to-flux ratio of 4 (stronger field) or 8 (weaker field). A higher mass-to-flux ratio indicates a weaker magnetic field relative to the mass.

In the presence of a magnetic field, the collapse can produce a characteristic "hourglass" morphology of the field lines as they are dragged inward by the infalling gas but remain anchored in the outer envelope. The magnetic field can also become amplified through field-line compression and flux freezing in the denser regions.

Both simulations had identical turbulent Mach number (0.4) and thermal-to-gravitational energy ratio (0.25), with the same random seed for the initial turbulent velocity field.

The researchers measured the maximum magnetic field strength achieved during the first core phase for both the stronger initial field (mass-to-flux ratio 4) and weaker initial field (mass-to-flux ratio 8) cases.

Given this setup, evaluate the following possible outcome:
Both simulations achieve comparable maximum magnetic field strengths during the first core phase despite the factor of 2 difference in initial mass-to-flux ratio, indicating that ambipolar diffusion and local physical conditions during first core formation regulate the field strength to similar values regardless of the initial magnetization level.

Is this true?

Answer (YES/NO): YES